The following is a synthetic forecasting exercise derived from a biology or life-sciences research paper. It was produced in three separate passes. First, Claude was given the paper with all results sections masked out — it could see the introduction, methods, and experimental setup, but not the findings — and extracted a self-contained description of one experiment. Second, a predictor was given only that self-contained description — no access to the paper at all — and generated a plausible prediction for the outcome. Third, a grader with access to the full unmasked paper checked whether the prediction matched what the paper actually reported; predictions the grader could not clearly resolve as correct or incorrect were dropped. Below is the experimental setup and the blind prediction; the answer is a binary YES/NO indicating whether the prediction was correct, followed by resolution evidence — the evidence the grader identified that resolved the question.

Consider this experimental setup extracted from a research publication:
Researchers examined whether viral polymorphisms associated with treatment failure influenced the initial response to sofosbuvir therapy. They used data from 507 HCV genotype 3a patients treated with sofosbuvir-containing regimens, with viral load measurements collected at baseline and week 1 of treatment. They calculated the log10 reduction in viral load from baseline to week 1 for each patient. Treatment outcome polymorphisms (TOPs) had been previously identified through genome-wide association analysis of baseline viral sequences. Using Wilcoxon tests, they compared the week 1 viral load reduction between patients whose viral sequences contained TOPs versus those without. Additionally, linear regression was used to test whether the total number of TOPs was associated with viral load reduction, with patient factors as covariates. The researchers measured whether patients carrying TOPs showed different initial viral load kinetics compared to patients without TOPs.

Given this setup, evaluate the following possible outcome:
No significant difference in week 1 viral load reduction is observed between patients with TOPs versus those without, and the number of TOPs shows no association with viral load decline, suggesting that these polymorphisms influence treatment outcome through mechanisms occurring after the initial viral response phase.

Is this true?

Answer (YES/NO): NO